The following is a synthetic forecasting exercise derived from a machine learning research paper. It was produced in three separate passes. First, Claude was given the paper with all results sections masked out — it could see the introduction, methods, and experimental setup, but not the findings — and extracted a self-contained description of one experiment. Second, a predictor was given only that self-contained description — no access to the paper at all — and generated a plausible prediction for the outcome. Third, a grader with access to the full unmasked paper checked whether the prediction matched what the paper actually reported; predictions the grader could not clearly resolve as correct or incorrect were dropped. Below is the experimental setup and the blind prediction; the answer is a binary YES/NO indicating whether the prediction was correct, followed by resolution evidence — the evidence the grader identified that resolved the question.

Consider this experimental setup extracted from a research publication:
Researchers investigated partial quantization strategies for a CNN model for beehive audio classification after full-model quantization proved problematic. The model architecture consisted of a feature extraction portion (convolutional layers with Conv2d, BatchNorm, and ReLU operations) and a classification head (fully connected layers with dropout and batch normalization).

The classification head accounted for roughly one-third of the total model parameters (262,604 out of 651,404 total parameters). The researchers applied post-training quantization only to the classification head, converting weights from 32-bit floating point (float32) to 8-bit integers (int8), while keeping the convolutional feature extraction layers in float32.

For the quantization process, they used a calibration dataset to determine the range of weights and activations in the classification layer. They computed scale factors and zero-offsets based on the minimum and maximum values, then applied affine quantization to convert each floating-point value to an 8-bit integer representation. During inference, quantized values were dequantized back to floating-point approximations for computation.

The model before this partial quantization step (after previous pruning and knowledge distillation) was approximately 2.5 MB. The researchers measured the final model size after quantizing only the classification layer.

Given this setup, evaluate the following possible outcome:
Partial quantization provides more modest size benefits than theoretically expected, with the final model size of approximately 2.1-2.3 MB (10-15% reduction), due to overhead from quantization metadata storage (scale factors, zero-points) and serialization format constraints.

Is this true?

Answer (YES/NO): NO